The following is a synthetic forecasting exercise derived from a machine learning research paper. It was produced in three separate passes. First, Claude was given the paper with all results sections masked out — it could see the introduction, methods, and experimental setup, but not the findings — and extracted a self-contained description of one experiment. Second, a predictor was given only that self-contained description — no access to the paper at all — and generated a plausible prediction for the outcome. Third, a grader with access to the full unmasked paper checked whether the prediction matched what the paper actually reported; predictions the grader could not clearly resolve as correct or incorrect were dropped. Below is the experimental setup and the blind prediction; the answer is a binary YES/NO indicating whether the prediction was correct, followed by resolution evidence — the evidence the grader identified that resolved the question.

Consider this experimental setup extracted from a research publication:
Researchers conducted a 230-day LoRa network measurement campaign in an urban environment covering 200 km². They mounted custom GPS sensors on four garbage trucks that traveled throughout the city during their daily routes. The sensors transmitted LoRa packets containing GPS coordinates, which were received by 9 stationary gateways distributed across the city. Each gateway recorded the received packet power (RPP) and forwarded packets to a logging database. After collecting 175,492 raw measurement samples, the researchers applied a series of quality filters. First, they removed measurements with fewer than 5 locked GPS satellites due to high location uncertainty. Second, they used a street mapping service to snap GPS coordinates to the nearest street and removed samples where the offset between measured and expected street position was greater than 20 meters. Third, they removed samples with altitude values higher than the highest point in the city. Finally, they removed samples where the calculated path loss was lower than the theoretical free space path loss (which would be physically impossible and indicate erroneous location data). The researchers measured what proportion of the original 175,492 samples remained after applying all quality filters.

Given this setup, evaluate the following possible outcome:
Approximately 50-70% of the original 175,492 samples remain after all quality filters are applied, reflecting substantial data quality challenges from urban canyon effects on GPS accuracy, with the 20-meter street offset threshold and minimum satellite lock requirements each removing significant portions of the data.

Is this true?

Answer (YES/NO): YES